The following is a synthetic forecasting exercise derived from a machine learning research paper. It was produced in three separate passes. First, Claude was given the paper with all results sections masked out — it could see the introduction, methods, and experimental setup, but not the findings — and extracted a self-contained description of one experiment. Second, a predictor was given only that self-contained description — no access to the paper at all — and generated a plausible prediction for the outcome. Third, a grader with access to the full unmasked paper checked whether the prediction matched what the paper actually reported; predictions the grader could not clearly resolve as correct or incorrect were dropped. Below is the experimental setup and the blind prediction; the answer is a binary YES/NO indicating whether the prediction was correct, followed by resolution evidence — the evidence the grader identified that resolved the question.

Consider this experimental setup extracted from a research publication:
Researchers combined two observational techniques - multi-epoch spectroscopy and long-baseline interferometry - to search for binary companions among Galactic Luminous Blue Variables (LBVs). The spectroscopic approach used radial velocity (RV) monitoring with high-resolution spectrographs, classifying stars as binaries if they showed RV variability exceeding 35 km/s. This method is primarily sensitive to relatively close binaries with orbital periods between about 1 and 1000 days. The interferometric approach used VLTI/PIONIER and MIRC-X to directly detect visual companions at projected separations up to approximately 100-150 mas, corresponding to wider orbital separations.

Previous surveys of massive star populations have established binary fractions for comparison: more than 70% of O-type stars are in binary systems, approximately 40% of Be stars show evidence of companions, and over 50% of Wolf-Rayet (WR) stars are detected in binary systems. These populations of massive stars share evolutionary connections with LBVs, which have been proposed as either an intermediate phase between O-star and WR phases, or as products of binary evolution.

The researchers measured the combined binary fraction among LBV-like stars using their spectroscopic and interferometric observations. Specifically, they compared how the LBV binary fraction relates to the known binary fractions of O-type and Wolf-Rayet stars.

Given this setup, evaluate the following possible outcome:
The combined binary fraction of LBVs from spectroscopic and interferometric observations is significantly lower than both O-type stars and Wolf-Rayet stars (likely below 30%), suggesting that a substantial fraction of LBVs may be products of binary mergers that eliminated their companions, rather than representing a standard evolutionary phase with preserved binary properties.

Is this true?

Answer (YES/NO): NO